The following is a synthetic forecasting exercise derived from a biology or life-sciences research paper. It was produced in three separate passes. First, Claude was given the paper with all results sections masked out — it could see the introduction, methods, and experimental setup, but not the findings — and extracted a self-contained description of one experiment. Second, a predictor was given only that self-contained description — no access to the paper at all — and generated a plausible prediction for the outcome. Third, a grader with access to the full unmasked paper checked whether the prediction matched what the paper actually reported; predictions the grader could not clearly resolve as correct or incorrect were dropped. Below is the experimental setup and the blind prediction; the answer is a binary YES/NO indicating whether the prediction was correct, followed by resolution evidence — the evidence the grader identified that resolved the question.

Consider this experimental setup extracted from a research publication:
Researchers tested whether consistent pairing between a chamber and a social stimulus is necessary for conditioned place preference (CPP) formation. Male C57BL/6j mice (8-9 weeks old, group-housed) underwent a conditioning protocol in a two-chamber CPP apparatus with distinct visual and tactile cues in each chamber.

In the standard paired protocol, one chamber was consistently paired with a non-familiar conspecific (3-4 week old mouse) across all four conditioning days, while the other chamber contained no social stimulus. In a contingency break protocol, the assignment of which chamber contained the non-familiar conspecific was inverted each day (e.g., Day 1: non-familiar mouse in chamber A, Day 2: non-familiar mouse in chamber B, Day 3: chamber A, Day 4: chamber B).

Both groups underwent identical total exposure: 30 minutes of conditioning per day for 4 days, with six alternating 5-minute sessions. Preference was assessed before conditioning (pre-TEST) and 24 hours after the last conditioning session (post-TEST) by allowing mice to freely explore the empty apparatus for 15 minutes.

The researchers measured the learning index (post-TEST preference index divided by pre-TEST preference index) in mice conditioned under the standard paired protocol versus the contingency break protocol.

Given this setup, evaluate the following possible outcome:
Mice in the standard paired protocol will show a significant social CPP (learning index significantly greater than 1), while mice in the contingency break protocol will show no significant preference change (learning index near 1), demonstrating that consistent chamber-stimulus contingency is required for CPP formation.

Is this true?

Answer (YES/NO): YES